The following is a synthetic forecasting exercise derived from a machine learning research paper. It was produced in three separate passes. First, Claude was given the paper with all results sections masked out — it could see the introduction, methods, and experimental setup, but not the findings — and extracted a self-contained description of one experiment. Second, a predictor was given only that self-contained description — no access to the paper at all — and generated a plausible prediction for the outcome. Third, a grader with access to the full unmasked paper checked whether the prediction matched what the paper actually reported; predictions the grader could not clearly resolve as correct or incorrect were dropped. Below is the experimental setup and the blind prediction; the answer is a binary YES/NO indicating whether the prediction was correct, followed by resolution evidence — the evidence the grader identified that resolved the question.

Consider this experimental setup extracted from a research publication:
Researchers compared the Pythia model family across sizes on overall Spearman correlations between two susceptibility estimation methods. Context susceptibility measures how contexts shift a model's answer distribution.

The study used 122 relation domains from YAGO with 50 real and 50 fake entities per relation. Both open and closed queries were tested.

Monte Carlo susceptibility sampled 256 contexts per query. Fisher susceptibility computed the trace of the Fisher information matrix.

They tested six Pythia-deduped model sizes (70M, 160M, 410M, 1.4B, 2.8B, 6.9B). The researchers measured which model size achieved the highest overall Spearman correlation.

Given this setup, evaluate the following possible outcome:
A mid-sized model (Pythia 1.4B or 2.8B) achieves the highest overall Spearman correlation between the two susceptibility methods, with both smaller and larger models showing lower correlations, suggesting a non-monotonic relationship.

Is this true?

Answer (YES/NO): NO